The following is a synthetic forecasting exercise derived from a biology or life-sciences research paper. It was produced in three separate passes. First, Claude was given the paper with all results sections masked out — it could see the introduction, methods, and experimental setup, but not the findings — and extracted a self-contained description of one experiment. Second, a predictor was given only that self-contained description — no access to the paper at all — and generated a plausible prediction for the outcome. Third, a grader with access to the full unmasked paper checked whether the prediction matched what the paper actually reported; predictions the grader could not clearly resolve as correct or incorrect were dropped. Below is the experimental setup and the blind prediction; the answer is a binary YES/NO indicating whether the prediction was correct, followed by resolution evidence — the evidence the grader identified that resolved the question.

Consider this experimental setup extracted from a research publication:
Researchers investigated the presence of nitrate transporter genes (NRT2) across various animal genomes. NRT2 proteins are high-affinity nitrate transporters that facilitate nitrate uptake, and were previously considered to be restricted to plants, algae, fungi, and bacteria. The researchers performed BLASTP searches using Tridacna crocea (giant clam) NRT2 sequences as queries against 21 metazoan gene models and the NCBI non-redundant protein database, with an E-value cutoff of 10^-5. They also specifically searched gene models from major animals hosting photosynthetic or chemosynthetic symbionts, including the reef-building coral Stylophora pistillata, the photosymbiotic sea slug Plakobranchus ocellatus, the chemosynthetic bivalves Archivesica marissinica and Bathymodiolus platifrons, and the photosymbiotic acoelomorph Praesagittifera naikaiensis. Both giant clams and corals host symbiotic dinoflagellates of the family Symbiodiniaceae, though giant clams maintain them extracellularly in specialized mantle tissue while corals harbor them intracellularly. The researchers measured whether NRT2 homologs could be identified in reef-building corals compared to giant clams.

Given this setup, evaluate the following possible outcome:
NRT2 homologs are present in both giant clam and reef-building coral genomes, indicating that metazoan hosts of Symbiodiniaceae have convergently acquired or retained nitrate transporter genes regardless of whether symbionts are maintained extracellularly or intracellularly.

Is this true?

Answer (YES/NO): NO